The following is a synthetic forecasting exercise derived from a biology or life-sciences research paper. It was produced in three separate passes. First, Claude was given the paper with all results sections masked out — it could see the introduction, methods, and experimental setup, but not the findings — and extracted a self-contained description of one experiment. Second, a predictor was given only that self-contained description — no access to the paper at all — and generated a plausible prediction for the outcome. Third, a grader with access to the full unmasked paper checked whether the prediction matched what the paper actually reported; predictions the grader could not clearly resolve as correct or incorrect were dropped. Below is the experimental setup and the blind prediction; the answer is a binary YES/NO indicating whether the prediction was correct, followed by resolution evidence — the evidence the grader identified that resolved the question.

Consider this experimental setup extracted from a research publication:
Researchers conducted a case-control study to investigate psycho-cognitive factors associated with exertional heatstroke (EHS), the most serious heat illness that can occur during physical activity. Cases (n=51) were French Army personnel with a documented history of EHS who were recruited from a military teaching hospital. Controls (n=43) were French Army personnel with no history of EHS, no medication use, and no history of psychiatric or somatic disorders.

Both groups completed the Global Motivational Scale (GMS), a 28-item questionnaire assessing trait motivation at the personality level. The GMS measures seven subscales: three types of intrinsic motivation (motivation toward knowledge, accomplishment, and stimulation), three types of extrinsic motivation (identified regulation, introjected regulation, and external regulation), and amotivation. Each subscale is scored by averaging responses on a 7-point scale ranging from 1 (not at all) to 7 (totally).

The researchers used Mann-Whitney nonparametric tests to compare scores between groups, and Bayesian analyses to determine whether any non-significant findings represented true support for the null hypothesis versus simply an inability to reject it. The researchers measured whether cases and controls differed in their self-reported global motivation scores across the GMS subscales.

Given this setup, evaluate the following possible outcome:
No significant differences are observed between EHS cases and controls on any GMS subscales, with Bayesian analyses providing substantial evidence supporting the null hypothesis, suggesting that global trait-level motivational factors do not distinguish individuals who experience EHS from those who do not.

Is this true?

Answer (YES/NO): NO